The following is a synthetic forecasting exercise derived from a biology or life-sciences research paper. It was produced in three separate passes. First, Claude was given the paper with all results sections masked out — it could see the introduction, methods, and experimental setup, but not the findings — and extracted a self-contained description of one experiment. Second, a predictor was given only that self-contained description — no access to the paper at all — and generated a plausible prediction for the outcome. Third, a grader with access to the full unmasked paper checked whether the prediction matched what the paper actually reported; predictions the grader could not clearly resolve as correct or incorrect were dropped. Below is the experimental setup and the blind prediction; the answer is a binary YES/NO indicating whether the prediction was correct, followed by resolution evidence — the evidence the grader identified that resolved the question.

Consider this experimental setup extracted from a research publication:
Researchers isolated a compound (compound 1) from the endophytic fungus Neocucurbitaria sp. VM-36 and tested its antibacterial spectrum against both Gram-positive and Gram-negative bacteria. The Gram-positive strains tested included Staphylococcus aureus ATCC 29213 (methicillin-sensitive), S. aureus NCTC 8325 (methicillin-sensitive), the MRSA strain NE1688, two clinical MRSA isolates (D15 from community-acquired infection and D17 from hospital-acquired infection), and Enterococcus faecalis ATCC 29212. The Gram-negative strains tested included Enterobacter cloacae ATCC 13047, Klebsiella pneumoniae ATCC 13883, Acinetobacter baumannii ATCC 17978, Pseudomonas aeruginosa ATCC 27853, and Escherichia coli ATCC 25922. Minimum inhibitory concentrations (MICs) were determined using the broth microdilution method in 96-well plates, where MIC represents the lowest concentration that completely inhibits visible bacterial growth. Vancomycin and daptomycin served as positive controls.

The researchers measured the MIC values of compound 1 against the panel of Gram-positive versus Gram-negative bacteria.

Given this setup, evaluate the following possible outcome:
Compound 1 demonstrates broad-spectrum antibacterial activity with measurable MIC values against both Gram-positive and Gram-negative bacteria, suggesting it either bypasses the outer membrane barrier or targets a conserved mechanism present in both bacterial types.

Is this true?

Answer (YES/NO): NO